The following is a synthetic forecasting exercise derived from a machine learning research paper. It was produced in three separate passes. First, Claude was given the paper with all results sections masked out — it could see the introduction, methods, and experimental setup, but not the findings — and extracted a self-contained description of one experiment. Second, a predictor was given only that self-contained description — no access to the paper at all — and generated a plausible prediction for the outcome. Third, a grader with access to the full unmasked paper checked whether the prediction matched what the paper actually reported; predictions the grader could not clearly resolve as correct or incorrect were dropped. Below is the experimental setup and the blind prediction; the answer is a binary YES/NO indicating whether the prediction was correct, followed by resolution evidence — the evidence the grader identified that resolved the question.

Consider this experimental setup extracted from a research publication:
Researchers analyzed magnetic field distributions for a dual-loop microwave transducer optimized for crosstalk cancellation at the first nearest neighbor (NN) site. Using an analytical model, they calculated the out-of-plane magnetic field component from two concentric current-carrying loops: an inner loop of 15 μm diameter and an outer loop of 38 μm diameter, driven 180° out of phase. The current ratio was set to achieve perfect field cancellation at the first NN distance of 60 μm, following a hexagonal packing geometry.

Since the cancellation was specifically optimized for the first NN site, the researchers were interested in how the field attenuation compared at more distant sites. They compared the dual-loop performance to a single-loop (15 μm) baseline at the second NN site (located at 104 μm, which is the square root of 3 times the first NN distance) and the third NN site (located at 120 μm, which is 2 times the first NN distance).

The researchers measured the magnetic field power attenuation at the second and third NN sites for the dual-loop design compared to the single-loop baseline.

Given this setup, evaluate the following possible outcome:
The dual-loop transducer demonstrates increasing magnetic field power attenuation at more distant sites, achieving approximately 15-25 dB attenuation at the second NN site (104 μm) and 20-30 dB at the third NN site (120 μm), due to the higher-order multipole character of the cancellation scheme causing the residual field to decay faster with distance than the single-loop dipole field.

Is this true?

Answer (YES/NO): NO